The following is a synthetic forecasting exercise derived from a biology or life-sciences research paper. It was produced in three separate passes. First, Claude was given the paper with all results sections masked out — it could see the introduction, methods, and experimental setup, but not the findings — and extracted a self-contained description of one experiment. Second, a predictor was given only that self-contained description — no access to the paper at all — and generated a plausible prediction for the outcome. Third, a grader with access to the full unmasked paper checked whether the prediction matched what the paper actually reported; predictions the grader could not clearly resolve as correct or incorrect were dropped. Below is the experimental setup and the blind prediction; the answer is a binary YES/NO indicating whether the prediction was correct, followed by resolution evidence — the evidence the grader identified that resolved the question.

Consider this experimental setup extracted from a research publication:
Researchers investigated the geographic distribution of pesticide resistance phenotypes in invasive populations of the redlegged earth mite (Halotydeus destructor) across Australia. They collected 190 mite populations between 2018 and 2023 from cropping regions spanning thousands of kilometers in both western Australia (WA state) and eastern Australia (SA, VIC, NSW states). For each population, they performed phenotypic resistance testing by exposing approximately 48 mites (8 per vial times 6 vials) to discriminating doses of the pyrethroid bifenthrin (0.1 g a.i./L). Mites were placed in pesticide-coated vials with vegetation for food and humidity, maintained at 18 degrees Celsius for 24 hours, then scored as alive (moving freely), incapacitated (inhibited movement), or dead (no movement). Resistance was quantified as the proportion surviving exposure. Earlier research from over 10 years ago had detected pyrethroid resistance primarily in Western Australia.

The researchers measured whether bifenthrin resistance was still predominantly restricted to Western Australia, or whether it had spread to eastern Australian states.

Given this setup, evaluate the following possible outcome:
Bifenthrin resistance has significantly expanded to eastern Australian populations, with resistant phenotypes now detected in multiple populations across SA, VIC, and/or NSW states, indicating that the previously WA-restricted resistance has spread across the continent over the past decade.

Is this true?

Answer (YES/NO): YES